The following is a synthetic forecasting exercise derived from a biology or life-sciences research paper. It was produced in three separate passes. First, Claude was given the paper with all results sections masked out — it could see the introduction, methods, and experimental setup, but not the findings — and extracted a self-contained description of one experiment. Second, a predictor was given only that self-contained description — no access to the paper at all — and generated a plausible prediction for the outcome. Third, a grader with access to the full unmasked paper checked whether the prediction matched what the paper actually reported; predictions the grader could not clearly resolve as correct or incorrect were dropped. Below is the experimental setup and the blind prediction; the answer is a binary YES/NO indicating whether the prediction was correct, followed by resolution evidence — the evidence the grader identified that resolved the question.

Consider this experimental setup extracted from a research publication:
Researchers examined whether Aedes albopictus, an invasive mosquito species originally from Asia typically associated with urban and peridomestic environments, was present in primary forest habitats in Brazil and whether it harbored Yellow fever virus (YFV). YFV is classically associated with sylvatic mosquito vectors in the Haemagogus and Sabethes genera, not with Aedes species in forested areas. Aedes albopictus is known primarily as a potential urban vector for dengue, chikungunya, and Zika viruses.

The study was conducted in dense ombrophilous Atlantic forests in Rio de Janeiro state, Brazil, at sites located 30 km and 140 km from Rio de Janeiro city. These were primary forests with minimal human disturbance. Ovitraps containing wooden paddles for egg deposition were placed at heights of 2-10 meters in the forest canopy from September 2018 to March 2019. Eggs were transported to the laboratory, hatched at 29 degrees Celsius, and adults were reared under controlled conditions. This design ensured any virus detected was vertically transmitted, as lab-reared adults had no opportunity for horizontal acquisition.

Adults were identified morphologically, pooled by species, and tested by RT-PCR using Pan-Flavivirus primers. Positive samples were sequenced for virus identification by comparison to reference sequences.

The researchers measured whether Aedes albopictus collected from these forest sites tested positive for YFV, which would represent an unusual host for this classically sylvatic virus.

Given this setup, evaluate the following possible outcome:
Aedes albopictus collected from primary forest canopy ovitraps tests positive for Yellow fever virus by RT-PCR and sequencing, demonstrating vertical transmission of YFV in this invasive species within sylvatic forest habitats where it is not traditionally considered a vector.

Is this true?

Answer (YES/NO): YES